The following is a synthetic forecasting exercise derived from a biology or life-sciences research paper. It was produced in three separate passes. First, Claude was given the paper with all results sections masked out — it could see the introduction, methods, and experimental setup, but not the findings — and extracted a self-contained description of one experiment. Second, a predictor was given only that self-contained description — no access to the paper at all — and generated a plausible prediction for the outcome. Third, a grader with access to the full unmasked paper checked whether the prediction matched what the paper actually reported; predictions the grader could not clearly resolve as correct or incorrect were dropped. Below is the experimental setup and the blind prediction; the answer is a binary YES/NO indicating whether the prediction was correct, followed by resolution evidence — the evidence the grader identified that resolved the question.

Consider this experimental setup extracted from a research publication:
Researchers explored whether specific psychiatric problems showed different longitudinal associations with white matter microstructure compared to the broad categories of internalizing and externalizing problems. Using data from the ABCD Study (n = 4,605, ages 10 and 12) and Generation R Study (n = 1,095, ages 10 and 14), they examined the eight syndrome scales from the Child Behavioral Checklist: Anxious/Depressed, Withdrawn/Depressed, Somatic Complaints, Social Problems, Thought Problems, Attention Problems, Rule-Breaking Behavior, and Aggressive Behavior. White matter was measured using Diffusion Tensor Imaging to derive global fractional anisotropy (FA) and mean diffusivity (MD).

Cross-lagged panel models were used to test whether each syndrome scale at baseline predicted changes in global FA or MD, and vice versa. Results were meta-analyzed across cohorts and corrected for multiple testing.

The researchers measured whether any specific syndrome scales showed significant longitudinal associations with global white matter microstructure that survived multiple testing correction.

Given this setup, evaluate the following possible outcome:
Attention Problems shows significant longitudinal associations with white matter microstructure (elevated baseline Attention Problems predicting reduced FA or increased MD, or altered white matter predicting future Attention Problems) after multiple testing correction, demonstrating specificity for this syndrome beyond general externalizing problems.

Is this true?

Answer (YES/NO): NO